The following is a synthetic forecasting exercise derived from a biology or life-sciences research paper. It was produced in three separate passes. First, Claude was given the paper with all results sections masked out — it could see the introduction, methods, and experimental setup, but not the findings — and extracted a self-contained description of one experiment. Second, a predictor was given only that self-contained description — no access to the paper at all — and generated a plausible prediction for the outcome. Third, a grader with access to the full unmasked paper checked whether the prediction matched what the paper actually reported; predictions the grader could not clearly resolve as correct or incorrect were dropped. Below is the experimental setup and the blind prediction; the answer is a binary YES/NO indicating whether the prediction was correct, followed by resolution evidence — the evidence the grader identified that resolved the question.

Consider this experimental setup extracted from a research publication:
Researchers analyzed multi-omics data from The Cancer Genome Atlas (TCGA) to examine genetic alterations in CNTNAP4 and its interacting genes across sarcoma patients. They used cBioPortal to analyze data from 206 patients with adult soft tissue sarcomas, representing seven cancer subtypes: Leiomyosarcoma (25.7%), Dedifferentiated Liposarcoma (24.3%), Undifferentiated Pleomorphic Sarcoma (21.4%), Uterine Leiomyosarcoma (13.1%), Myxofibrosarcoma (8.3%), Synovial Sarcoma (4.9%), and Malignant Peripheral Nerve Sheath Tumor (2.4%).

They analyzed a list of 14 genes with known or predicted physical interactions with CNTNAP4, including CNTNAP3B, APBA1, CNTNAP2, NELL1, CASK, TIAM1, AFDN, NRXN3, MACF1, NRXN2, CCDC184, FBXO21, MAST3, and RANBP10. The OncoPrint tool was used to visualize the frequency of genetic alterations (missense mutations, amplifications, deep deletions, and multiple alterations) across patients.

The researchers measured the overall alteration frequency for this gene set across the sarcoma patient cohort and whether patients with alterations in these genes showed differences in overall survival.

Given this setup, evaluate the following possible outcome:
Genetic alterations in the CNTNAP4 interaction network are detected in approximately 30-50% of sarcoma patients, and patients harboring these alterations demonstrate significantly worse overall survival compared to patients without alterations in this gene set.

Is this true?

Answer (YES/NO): YES